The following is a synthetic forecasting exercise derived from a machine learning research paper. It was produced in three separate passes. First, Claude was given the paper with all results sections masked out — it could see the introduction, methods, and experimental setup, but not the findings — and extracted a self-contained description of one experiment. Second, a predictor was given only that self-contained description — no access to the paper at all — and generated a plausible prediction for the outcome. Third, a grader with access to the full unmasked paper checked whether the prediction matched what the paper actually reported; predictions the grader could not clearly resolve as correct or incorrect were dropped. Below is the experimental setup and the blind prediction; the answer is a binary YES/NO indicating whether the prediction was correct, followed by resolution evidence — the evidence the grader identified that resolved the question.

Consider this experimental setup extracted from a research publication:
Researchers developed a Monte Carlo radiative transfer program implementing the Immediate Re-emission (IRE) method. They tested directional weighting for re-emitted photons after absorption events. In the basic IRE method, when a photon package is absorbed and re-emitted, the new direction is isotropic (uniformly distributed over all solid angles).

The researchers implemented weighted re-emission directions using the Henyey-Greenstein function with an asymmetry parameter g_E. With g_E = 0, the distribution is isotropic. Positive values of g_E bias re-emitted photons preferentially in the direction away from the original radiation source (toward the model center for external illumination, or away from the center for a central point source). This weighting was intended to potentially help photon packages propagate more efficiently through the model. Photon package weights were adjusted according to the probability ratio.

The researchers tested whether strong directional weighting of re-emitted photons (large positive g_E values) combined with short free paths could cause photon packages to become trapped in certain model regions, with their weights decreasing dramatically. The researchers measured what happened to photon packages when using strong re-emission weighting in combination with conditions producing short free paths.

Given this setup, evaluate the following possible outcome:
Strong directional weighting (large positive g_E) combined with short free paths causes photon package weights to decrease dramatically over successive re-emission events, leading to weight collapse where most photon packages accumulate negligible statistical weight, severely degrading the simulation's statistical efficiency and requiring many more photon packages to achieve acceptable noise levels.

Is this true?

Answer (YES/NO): YES